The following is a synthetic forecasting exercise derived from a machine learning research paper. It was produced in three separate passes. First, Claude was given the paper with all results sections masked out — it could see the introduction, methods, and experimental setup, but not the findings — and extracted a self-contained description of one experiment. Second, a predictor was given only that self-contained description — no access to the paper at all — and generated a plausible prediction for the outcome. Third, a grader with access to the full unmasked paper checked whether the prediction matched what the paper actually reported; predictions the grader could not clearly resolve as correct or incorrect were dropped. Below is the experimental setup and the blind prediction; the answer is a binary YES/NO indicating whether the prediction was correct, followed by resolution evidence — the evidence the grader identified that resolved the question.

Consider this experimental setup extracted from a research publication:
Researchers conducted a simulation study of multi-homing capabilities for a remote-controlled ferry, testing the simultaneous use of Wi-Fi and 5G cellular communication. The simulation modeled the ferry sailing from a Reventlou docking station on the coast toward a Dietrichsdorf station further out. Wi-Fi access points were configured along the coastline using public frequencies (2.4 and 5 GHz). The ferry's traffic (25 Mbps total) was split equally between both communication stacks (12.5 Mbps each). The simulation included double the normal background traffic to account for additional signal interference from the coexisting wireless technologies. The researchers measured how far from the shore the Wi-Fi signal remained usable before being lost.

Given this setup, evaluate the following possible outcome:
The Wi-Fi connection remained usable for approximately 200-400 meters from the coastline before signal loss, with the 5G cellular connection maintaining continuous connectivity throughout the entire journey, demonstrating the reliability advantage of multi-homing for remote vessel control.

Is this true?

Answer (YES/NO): NO